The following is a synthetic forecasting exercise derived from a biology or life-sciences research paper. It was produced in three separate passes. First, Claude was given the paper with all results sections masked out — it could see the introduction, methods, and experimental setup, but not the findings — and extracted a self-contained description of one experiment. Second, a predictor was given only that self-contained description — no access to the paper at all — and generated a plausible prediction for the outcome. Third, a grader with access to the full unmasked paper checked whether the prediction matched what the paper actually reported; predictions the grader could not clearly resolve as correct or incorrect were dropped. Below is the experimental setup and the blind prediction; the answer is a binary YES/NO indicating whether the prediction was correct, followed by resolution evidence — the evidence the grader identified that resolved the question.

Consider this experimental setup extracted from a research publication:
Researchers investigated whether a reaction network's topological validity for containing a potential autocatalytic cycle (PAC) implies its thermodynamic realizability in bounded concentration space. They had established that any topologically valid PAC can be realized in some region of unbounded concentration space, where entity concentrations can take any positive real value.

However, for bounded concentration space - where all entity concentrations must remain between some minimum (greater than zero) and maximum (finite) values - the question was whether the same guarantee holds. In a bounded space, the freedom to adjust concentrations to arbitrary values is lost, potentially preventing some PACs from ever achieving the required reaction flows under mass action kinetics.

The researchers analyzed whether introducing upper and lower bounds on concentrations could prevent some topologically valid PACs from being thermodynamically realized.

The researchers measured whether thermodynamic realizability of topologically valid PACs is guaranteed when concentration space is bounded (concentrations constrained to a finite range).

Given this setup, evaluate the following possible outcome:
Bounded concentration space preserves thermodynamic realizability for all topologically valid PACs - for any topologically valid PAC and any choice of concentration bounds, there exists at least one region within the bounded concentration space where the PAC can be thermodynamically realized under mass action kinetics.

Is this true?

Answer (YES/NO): NO